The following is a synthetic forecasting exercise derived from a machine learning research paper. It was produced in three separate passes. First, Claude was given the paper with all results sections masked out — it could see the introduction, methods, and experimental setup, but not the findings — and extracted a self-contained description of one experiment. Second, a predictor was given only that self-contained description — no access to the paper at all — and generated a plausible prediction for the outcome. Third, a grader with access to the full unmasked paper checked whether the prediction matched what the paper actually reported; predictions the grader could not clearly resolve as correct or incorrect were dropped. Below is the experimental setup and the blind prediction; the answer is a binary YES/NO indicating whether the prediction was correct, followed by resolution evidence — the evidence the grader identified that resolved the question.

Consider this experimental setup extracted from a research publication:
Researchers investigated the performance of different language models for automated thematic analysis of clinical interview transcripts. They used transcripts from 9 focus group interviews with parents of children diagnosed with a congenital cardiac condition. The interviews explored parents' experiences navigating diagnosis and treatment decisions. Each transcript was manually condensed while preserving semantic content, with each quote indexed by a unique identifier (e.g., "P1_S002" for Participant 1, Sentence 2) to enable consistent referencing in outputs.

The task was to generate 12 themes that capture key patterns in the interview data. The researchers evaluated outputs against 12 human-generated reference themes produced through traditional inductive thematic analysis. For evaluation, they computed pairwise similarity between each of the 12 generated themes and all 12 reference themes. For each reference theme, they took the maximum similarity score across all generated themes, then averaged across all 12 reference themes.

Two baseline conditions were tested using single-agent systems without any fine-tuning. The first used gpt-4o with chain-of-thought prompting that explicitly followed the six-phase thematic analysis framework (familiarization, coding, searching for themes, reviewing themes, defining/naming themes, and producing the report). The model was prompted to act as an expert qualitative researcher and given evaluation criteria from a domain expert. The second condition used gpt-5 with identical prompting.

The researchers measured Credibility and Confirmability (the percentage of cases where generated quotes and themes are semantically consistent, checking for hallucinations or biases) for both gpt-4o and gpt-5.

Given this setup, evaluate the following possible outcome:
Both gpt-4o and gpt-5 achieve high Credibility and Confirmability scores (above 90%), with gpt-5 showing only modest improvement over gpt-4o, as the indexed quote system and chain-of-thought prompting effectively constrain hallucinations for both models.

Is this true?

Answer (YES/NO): NO